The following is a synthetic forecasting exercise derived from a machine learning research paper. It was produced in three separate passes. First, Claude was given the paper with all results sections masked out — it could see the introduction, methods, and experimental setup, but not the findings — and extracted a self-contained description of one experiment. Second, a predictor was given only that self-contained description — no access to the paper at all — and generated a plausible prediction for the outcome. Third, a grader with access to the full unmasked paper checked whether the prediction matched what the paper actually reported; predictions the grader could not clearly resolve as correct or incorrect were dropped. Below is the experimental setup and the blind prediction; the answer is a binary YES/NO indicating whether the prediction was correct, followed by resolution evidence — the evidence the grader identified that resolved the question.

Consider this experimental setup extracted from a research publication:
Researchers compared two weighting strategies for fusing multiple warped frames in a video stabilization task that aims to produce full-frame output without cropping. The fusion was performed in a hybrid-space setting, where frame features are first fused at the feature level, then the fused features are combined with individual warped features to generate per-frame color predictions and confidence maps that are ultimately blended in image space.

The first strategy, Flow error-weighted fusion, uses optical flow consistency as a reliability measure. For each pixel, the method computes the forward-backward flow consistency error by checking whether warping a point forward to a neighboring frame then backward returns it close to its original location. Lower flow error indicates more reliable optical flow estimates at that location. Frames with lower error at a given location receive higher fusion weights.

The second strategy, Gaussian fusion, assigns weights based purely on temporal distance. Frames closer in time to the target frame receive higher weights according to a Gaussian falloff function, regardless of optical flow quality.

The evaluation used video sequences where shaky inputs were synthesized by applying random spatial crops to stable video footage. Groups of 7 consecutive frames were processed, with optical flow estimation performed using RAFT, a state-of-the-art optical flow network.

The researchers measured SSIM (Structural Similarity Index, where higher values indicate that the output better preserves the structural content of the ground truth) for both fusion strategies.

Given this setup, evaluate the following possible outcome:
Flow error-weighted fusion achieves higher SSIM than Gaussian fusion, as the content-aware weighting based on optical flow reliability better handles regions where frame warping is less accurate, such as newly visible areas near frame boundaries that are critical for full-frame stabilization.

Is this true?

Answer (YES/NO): YES